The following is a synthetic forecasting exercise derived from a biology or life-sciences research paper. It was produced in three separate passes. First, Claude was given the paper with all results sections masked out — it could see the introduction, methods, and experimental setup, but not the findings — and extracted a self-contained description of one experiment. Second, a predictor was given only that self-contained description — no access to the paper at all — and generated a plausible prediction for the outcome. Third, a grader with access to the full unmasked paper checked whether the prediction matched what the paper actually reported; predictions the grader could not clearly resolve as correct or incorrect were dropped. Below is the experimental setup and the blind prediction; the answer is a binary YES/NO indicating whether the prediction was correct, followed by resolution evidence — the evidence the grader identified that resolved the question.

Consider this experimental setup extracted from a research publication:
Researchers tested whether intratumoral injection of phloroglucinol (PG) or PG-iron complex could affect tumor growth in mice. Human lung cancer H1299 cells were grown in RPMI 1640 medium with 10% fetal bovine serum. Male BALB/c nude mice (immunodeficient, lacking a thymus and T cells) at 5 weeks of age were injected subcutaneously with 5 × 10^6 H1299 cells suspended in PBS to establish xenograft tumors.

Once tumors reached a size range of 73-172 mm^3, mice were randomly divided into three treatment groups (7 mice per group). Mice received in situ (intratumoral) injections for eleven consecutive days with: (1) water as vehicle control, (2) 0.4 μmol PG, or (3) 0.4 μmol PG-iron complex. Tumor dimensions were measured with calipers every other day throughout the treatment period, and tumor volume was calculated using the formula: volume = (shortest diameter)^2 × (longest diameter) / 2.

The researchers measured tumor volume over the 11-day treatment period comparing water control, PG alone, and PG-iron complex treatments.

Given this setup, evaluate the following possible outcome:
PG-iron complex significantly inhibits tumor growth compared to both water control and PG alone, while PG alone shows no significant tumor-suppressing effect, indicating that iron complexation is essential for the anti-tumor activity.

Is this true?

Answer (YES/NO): YES